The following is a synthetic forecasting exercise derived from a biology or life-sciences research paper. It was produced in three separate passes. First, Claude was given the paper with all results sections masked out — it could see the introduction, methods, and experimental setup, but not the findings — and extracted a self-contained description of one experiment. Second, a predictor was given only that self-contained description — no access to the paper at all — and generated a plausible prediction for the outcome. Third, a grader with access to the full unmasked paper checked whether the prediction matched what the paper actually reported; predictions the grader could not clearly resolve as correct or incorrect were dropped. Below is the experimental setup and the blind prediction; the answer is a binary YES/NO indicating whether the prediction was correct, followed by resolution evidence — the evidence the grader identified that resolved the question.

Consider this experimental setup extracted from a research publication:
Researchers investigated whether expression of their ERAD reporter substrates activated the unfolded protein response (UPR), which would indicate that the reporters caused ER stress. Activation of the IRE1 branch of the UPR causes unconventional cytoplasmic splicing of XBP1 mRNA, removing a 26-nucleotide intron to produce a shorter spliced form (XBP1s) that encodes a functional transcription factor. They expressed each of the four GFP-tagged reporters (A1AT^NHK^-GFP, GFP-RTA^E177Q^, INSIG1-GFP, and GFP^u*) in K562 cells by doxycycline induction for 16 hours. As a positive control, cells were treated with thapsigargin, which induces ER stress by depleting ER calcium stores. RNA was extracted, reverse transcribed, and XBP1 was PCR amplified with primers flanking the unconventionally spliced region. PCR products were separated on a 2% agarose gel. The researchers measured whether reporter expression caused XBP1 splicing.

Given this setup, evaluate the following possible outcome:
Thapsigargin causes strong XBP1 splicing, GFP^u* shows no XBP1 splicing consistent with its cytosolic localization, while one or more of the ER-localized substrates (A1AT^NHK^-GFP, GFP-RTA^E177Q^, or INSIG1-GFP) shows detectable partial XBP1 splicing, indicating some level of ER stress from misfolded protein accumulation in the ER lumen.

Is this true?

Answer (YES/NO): NO